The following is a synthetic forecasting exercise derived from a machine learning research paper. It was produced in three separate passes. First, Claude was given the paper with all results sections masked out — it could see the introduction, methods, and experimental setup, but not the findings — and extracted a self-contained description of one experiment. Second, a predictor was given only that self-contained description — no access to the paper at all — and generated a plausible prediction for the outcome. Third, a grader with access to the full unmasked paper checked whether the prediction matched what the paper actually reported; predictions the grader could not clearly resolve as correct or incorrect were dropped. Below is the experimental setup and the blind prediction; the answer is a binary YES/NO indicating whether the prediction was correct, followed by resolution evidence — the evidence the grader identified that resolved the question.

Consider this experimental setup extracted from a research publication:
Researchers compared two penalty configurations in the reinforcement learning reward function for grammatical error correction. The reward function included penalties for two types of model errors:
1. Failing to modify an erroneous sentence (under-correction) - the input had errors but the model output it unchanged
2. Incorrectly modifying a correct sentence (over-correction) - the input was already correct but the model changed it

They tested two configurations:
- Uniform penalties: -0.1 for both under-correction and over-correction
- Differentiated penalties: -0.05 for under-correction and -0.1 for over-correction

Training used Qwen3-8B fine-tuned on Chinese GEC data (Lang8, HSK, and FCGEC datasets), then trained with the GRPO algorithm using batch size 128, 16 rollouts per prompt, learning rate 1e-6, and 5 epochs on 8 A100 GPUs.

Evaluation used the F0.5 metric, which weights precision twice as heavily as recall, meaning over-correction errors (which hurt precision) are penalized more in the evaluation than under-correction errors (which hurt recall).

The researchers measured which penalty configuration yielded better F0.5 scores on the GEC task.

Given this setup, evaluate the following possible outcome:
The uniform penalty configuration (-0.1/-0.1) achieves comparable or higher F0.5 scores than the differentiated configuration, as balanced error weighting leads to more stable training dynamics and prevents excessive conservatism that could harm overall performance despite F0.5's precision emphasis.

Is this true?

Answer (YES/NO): NO